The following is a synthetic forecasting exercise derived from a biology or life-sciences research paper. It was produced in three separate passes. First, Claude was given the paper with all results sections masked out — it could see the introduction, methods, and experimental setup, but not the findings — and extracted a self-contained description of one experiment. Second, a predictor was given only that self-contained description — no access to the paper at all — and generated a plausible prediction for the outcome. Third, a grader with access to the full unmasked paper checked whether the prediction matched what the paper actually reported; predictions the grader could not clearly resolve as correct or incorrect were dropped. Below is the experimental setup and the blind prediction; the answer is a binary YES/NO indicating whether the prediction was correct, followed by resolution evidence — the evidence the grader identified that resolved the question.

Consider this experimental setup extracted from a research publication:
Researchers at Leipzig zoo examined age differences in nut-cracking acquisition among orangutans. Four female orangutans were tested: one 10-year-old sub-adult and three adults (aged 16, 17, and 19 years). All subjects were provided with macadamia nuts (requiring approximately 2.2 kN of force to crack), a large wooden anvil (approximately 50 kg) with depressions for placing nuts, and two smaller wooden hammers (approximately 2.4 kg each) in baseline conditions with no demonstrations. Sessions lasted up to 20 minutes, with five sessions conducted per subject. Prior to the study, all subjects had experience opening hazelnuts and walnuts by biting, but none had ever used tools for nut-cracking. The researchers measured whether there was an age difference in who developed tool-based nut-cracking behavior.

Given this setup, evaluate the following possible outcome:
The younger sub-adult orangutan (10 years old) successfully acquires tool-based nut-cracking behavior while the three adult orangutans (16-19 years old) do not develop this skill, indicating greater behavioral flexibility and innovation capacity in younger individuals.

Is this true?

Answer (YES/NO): NO